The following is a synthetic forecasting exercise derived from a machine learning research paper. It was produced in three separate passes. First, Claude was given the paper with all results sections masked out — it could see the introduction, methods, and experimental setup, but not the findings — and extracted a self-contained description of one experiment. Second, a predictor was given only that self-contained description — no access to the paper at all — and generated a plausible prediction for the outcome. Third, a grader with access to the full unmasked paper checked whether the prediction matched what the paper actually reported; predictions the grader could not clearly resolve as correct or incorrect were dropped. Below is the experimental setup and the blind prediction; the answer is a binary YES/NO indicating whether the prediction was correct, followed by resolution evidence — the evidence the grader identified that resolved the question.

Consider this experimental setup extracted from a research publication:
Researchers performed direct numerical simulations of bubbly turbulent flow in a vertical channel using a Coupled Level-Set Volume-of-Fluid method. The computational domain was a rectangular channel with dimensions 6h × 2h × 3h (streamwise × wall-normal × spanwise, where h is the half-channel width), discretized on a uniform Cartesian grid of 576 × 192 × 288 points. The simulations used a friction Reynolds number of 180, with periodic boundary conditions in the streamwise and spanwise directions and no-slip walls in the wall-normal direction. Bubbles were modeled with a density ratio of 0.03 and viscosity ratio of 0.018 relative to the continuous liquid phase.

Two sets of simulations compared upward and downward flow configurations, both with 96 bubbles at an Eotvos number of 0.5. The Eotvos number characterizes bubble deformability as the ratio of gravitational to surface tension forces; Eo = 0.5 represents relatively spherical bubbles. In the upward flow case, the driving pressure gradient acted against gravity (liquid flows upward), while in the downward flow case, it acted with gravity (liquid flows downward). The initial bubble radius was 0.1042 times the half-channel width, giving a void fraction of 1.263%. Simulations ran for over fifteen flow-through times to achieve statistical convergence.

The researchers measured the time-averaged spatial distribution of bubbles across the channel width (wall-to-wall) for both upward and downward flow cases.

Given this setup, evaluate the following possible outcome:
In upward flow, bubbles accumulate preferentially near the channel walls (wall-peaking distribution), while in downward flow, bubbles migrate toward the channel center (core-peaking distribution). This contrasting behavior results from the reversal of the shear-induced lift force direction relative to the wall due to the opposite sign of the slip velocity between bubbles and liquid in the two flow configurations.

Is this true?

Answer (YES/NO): YES